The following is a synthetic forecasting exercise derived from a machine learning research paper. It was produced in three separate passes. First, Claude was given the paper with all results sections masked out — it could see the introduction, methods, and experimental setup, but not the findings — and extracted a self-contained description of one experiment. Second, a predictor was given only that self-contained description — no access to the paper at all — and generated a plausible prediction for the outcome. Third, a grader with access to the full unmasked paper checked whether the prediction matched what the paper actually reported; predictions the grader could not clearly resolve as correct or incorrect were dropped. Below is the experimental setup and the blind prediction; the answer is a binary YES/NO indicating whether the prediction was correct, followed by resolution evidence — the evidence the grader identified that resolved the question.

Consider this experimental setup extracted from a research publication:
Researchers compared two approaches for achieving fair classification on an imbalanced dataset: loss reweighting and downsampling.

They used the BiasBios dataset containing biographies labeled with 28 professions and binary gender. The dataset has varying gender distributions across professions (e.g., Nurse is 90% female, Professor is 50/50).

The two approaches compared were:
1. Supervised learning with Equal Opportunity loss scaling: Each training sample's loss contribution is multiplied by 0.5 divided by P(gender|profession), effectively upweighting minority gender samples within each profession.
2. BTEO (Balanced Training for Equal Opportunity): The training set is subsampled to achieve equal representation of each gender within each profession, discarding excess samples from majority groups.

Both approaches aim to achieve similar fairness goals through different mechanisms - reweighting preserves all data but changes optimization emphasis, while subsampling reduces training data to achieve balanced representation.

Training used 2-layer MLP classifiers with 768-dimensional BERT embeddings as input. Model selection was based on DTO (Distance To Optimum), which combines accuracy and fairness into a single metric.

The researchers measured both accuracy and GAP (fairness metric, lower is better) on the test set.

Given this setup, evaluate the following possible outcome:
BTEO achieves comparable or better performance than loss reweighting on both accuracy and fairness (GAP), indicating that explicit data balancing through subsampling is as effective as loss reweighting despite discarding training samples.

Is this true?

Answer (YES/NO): NO